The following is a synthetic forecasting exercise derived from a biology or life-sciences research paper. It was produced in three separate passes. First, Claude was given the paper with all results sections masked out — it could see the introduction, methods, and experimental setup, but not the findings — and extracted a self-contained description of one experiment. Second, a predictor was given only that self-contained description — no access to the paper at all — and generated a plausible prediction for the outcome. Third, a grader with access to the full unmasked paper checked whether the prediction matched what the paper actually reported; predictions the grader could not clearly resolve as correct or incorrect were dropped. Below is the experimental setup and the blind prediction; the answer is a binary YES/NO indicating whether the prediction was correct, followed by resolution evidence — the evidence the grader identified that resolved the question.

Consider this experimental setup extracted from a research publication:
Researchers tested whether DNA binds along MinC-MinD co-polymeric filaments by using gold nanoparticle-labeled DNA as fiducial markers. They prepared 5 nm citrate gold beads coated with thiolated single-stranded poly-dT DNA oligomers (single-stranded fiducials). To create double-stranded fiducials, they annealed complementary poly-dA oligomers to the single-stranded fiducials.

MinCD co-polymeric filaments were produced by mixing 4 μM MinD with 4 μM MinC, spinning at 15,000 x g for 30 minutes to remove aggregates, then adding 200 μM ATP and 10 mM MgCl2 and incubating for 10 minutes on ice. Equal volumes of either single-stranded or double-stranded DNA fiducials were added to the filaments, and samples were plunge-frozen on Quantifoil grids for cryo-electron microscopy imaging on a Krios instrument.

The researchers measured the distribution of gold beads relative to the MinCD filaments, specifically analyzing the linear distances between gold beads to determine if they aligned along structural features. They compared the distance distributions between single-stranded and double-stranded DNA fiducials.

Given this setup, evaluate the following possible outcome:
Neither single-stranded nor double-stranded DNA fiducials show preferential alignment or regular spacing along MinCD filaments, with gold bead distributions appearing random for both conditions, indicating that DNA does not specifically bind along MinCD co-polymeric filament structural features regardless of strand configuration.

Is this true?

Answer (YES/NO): NO